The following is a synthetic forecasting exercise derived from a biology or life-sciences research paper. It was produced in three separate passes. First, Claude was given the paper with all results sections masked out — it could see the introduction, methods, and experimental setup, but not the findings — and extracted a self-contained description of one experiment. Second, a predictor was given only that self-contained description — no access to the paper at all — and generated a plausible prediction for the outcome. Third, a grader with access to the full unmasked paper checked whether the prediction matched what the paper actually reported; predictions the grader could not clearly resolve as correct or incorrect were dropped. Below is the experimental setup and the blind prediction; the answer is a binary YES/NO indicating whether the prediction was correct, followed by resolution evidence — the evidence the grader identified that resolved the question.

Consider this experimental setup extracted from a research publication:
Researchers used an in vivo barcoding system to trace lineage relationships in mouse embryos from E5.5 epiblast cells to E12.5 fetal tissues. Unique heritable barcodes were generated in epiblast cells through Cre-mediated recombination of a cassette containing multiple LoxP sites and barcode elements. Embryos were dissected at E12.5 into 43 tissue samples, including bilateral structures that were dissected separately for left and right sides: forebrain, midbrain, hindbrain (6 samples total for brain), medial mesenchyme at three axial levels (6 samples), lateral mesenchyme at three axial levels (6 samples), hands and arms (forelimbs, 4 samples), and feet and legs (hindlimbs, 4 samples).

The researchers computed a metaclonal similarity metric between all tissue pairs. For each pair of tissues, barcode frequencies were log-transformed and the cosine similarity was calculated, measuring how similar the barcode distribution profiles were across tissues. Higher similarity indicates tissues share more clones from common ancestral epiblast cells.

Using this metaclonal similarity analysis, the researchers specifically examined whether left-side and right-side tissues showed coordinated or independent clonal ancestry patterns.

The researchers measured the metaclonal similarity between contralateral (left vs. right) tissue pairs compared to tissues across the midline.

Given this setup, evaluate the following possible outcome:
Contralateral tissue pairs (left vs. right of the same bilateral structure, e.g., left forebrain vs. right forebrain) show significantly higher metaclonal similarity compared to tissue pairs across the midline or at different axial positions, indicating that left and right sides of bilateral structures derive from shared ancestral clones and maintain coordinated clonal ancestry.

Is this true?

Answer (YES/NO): YES